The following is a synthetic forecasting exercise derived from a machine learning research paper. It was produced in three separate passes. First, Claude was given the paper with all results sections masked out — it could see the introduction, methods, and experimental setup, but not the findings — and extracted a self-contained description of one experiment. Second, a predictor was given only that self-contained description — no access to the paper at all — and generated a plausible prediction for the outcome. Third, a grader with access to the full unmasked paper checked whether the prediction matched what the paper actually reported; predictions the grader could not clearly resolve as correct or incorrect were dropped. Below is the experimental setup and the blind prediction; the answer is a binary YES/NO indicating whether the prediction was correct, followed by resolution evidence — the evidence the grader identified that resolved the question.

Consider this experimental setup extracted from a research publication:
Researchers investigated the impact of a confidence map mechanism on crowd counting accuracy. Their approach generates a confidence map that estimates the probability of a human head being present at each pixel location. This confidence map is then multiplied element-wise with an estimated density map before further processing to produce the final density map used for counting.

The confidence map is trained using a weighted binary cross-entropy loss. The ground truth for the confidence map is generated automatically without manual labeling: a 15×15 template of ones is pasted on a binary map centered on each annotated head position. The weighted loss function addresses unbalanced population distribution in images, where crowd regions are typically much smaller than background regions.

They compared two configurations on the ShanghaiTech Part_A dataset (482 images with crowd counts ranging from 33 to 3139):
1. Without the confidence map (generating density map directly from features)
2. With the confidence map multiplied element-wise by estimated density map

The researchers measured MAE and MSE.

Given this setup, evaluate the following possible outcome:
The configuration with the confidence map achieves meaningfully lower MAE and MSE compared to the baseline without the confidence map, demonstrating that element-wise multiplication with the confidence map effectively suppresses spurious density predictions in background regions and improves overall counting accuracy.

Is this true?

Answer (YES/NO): YES